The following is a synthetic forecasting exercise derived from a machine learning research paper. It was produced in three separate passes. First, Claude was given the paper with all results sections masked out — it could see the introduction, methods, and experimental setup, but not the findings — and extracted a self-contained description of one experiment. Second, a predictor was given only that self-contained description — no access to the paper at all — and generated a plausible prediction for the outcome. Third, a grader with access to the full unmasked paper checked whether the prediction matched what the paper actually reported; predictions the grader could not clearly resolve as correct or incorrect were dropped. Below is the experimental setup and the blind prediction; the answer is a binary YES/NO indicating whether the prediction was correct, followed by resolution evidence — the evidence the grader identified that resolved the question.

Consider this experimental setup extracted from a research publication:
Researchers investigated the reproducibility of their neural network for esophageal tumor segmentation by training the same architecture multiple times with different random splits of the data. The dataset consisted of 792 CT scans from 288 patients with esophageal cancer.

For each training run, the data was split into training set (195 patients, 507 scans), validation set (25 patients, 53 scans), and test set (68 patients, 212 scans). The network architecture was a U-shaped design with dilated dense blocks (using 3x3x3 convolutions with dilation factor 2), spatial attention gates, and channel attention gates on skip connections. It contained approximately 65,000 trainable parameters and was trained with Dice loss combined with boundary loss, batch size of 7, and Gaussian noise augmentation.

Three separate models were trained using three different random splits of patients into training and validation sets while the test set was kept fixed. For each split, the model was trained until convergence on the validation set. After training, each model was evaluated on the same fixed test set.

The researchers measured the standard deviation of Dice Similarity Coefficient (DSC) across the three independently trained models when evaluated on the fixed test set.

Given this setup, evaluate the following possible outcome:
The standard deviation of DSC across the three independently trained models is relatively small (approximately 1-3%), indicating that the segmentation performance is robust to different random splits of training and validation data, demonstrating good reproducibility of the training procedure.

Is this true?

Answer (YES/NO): NO